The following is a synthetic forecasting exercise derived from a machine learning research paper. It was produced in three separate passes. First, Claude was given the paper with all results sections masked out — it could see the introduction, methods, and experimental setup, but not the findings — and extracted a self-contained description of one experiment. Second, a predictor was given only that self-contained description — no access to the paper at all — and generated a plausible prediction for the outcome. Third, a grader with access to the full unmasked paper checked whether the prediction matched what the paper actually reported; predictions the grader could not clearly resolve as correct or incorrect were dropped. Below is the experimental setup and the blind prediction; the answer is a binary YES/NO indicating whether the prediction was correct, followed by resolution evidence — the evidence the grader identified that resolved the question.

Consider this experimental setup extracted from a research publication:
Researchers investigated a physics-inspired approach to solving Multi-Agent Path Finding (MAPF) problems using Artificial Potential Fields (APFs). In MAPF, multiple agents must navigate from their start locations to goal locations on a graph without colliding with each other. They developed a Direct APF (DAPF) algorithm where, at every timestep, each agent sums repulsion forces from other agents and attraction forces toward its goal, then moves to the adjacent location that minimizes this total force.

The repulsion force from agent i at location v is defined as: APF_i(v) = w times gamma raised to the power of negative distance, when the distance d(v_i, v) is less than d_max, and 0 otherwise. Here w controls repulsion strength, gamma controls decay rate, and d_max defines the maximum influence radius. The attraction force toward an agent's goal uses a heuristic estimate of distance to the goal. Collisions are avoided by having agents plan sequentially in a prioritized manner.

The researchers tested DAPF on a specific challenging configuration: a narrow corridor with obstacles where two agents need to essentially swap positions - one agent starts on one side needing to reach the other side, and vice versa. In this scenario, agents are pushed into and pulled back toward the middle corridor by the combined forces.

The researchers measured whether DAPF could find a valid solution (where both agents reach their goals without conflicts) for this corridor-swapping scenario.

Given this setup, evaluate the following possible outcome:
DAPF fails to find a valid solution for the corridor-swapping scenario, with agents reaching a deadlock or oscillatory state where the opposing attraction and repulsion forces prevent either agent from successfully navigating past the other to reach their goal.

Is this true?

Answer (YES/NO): YES